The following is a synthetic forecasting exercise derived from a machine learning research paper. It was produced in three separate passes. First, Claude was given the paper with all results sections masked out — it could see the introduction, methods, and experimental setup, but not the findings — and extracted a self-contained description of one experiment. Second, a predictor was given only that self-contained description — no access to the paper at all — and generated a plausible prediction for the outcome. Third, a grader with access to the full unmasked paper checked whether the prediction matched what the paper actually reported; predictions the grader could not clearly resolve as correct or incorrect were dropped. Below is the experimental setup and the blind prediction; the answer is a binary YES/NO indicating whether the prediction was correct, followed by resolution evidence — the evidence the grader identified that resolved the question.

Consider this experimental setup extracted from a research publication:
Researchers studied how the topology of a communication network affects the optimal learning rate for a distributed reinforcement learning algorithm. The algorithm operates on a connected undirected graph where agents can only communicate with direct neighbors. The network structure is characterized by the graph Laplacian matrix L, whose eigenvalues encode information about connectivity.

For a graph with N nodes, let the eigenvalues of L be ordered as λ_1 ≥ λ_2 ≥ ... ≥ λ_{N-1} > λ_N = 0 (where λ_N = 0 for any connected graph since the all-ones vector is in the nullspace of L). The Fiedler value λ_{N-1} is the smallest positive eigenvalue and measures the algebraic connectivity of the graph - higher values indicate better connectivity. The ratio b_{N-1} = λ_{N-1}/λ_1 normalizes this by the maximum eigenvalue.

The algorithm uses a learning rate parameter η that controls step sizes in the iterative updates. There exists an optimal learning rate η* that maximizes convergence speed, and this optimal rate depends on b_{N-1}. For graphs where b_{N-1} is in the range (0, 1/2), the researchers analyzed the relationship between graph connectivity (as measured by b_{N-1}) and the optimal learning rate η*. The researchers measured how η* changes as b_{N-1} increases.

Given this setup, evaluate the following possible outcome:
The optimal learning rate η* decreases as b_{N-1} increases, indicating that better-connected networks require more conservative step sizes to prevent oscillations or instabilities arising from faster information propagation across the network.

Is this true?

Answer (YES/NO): NO